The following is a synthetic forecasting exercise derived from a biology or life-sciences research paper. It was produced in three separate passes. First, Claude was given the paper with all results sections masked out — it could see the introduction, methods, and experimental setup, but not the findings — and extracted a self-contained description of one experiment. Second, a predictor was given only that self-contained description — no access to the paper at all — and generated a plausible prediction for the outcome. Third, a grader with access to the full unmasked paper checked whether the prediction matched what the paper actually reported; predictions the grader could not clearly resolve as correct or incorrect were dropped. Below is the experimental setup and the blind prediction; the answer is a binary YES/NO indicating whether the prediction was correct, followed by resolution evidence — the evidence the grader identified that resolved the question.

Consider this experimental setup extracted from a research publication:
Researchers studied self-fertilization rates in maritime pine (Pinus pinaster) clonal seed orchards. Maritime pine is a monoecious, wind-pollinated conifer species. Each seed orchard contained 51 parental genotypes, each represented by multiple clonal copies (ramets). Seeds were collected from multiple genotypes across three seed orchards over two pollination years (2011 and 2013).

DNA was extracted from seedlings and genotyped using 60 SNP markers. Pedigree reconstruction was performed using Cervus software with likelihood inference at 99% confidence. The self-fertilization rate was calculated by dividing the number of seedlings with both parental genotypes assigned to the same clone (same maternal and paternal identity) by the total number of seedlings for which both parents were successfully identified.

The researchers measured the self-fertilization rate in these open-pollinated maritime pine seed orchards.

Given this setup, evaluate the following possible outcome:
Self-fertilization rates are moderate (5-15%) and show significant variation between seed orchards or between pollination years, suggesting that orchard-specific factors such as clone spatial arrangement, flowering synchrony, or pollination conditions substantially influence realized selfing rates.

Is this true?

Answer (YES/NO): NO